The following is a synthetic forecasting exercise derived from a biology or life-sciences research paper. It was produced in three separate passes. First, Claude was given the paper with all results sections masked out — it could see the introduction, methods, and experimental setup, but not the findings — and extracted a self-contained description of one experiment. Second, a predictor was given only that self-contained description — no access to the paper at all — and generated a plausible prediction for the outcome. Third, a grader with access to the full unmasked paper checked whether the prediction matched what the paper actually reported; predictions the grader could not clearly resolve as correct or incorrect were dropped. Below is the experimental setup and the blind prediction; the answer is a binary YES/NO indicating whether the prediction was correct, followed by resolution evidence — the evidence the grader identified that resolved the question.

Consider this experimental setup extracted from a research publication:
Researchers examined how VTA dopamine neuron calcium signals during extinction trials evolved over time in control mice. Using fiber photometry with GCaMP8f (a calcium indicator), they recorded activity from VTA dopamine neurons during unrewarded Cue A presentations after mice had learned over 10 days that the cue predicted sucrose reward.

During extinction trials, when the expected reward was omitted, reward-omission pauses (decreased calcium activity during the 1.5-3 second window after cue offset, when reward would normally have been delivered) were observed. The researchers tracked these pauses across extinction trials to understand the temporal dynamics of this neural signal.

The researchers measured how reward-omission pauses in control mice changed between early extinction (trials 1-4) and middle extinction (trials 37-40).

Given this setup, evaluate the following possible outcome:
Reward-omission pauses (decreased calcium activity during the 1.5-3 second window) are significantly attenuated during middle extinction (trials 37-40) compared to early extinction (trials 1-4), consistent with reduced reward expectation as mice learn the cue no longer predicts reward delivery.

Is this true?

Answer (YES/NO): YES